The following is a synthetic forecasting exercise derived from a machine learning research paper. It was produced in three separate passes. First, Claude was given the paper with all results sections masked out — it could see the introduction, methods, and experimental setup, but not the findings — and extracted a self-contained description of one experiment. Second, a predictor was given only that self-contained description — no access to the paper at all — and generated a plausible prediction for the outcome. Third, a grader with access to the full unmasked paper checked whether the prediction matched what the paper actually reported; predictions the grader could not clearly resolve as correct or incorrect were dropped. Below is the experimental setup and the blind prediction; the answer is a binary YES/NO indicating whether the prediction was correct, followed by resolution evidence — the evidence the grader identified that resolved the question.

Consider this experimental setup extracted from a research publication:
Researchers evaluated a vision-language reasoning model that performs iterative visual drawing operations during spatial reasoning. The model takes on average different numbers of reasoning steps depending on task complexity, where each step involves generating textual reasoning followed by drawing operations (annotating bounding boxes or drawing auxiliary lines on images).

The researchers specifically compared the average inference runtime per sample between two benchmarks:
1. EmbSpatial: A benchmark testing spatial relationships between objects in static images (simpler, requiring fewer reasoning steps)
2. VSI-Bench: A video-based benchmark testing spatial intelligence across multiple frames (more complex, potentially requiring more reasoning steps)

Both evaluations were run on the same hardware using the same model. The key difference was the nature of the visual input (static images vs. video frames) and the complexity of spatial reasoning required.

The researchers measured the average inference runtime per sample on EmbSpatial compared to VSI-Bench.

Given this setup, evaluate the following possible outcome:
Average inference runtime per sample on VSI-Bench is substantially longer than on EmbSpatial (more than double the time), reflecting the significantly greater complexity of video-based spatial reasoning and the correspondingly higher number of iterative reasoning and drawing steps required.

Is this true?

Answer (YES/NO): YES